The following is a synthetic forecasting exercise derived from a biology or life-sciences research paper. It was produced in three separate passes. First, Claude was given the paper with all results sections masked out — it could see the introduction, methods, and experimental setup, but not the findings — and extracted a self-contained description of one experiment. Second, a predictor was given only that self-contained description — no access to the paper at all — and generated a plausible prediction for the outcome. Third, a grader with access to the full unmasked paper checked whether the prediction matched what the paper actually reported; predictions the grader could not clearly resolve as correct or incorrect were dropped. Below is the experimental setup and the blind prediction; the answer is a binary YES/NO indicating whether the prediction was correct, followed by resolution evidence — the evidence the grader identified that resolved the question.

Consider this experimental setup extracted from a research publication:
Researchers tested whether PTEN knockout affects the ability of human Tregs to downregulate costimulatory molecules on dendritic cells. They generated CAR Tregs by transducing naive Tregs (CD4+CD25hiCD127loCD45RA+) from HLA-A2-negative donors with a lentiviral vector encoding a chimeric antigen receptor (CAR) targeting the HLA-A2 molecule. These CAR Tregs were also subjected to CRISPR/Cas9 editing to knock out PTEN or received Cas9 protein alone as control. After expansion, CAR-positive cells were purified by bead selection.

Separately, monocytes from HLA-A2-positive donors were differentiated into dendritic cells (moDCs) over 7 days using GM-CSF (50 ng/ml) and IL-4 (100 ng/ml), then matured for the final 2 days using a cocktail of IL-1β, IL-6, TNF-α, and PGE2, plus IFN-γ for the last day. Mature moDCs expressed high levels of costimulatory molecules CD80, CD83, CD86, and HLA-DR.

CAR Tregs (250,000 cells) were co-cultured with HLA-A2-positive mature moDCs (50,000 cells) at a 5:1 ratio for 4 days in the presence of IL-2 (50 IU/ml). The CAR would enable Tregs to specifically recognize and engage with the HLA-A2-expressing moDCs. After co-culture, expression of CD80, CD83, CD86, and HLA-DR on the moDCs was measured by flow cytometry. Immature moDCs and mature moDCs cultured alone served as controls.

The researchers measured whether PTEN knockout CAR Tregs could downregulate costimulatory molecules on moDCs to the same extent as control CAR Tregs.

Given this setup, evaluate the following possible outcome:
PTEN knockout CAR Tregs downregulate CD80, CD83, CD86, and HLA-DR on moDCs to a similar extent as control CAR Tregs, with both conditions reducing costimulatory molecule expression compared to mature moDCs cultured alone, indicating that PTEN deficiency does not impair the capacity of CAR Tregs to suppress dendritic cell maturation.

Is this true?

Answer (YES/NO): NO